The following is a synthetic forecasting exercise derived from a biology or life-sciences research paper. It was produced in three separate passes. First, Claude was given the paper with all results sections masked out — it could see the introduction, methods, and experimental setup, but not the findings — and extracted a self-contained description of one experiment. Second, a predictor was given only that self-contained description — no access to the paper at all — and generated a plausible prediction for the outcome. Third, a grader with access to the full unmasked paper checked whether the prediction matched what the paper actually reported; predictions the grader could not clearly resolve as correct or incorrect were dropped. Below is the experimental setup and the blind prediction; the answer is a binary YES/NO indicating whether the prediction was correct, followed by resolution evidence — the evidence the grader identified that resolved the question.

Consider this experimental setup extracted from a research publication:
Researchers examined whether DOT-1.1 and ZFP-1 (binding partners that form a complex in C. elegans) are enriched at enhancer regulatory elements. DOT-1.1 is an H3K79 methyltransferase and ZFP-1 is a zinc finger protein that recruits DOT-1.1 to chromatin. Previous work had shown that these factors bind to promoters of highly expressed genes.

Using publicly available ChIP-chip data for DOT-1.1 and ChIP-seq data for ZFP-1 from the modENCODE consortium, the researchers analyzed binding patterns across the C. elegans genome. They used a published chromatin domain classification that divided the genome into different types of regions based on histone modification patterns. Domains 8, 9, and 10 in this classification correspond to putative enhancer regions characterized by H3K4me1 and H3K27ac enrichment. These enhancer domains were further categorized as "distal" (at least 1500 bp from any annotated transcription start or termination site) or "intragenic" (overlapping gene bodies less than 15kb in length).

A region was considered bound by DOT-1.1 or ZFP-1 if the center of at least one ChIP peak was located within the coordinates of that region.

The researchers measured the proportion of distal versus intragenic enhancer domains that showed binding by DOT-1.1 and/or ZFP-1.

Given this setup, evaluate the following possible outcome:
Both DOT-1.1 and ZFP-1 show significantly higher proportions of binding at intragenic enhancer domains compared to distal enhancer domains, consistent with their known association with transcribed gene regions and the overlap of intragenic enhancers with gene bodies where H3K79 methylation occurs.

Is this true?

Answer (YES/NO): NO